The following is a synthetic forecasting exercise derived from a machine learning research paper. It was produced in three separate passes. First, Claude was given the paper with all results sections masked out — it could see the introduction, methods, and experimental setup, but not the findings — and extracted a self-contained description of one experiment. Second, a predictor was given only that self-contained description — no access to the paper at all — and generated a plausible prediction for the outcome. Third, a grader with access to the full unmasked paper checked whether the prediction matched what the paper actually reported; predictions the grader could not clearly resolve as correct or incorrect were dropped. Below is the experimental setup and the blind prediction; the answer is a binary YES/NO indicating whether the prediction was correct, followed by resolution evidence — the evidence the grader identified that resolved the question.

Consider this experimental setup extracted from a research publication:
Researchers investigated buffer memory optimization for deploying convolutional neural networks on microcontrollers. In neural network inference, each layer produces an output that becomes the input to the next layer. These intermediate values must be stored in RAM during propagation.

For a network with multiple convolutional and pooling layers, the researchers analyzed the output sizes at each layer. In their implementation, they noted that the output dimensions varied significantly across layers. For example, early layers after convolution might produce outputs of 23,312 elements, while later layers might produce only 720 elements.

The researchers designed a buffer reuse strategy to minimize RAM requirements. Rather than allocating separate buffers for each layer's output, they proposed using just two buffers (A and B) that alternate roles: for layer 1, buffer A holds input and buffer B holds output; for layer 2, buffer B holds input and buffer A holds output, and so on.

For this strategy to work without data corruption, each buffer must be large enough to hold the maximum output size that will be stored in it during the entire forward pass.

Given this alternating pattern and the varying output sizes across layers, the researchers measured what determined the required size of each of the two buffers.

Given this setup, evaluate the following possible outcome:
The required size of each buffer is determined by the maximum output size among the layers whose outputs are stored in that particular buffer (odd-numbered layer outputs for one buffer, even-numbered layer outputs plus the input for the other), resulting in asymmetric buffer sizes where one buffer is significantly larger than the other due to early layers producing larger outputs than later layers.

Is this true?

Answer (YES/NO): YES